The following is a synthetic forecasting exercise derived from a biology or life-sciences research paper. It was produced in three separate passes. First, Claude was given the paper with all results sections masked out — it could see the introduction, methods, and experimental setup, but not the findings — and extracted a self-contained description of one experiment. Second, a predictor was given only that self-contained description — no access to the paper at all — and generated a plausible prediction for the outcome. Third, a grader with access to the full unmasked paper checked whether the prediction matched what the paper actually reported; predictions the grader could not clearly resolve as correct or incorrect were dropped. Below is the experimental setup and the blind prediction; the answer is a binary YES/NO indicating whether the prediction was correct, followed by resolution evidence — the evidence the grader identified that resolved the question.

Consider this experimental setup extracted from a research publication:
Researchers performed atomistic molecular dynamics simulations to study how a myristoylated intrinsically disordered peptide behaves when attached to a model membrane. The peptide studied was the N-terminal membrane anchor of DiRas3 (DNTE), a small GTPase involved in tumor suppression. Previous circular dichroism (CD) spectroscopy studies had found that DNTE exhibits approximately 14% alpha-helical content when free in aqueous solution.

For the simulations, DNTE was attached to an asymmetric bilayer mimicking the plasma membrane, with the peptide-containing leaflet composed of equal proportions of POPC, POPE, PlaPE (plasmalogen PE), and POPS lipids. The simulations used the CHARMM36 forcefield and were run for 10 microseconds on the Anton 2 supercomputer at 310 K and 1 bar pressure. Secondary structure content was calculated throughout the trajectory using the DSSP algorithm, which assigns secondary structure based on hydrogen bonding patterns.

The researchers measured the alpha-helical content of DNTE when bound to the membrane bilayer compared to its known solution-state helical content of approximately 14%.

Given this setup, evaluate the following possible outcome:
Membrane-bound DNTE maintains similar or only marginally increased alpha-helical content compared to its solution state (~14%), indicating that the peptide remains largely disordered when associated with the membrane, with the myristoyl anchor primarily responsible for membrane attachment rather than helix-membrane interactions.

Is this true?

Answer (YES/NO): NO